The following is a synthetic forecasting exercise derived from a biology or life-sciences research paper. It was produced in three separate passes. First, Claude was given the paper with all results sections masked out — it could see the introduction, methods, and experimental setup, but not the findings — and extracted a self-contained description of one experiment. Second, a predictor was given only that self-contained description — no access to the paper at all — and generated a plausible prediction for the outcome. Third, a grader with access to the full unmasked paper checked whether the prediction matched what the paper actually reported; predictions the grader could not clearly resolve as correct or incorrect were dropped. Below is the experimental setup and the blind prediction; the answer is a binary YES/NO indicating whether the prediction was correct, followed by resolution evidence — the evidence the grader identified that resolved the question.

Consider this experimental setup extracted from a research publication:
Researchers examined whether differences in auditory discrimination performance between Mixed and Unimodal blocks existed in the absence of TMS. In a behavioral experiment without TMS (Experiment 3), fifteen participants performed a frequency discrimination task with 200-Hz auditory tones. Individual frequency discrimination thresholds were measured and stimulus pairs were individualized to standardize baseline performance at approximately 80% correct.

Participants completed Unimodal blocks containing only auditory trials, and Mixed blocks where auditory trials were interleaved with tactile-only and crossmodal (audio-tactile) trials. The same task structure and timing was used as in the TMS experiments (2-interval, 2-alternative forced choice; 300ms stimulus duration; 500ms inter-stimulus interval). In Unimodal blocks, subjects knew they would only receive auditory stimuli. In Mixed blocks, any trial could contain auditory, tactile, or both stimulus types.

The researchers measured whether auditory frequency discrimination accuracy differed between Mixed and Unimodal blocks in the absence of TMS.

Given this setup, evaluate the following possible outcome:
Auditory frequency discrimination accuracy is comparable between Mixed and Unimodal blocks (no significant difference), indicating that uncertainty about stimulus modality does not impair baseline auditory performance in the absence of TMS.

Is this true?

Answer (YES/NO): YES